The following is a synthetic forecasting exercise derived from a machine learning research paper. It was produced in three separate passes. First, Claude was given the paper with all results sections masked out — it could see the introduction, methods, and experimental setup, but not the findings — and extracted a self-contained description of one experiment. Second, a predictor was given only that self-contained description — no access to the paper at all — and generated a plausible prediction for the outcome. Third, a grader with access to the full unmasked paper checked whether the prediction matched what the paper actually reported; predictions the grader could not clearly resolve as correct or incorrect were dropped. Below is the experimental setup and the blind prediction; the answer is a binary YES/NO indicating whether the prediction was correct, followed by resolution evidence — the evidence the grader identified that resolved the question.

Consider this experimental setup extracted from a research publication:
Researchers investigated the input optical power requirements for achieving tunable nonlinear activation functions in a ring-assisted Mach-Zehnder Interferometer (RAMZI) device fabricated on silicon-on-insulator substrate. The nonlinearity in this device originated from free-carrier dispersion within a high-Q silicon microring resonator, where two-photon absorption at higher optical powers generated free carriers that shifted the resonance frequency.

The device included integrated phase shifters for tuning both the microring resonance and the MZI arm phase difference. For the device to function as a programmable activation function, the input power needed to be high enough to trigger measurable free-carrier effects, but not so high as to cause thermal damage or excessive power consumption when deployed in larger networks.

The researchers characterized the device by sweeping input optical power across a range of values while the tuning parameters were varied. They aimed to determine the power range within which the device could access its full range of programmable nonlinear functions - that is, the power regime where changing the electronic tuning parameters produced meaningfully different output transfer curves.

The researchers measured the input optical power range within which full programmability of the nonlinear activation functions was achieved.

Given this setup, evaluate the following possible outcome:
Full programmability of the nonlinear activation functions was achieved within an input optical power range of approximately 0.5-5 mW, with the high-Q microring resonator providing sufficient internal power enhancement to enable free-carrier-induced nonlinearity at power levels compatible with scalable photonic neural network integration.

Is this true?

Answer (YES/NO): NO